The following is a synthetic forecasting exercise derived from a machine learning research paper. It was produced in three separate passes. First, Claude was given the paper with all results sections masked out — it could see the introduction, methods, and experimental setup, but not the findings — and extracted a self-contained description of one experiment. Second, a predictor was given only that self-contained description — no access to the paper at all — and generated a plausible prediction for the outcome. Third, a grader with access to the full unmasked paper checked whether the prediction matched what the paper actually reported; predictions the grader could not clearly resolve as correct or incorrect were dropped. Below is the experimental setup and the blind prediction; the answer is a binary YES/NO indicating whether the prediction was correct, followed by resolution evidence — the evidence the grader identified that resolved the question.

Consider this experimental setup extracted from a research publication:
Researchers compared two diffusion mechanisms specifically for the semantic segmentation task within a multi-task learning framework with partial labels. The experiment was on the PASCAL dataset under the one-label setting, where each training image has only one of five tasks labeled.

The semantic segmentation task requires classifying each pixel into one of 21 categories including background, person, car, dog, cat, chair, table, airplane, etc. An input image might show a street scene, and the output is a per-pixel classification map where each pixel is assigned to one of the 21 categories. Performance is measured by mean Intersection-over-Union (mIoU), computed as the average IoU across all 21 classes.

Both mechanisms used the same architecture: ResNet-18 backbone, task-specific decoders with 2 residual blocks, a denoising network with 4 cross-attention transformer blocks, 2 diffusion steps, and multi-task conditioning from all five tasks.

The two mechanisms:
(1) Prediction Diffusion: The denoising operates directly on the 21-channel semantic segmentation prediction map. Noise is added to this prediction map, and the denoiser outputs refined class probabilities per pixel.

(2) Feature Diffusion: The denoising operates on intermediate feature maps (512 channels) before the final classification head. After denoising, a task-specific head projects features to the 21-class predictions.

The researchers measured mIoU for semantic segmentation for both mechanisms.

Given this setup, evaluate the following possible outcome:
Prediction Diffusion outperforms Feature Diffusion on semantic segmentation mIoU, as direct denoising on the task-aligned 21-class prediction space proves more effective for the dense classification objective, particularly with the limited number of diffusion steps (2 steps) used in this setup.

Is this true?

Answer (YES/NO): YES